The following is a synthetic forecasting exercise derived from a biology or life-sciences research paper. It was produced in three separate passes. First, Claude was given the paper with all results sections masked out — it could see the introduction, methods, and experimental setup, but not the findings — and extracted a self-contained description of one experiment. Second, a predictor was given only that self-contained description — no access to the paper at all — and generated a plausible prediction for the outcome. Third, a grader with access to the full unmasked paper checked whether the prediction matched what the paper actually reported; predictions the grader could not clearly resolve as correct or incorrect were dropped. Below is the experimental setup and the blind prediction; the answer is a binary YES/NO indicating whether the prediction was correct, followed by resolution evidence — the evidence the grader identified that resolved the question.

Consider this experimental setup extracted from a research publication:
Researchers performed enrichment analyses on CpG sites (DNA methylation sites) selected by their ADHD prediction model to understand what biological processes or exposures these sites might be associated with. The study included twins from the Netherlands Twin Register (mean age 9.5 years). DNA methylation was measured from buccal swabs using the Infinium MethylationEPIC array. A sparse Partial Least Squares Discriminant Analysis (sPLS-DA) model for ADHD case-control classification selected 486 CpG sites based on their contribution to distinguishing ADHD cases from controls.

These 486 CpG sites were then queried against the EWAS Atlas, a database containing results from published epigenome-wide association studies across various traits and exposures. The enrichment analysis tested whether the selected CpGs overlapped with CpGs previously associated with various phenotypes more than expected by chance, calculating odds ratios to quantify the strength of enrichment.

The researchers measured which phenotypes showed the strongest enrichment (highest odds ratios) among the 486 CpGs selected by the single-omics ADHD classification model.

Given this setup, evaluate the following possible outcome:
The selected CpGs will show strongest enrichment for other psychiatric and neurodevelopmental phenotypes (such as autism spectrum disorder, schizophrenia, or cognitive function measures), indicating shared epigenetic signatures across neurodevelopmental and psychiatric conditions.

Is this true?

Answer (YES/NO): NO